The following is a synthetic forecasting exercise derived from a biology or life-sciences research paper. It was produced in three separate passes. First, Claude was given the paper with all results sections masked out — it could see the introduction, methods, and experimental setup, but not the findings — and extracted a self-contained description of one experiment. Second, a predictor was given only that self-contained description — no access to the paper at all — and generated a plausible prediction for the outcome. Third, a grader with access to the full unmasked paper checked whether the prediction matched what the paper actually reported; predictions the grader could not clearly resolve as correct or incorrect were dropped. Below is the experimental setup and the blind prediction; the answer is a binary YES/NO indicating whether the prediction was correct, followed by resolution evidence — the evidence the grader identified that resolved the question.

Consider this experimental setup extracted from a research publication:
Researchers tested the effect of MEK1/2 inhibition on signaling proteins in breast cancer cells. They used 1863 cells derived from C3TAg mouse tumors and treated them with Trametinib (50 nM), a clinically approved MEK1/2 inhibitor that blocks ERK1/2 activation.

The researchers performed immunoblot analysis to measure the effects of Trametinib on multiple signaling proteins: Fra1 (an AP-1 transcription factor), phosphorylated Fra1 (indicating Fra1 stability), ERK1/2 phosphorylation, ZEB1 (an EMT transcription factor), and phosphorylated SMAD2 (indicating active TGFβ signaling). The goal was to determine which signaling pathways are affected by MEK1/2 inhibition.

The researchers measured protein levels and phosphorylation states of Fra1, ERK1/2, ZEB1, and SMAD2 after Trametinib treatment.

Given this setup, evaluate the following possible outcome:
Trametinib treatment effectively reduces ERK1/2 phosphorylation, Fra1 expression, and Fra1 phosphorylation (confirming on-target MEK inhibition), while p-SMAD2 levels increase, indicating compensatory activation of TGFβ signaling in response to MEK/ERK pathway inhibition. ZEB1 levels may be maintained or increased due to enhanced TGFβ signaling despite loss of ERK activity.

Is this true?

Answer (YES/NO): NO